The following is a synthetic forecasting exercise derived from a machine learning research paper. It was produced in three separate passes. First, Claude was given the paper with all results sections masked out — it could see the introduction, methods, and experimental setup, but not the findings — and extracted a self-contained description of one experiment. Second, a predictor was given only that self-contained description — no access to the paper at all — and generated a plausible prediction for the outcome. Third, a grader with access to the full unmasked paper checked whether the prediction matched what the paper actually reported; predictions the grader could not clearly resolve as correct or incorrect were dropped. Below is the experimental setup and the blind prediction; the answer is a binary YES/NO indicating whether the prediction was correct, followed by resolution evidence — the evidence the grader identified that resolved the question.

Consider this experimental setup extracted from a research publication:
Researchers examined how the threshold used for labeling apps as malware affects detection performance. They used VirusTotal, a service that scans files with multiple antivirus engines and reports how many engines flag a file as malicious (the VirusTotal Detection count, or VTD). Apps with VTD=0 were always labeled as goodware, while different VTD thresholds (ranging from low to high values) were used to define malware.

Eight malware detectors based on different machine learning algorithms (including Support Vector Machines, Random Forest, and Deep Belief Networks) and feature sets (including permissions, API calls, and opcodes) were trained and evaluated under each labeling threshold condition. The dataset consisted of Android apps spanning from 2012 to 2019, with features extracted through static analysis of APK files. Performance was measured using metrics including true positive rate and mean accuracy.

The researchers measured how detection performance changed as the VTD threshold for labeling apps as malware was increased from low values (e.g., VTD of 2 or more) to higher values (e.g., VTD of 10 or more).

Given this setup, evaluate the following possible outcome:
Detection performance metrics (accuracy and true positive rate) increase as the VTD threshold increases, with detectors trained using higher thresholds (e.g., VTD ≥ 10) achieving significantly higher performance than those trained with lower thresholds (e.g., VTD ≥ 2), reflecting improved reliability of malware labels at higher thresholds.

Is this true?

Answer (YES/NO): YES